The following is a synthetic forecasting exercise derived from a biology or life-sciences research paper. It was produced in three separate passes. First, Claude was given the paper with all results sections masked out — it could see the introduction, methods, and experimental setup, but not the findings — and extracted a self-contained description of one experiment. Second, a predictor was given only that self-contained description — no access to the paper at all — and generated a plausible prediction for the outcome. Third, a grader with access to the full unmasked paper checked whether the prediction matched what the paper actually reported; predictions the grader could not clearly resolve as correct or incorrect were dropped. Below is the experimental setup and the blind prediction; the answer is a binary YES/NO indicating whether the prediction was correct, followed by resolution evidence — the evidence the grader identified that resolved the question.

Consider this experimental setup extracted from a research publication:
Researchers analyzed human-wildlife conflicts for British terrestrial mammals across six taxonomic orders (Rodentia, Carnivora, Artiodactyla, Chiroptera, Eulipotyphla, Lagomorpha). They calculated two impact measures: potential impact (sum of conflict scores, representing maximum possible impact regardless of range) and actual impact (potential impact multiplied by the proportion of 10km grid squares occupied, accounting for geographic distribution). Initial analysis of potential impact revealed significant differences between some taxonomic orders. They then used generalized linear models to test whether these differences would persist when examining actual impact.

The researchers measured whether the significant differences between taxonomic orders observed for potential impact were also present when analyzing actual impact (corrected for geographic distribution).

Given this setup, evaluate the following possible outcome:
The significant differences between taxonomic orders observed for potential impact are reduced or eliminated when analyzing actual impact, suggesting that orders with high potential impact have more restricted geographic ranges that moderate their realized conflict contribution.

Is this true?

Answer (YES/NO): YES